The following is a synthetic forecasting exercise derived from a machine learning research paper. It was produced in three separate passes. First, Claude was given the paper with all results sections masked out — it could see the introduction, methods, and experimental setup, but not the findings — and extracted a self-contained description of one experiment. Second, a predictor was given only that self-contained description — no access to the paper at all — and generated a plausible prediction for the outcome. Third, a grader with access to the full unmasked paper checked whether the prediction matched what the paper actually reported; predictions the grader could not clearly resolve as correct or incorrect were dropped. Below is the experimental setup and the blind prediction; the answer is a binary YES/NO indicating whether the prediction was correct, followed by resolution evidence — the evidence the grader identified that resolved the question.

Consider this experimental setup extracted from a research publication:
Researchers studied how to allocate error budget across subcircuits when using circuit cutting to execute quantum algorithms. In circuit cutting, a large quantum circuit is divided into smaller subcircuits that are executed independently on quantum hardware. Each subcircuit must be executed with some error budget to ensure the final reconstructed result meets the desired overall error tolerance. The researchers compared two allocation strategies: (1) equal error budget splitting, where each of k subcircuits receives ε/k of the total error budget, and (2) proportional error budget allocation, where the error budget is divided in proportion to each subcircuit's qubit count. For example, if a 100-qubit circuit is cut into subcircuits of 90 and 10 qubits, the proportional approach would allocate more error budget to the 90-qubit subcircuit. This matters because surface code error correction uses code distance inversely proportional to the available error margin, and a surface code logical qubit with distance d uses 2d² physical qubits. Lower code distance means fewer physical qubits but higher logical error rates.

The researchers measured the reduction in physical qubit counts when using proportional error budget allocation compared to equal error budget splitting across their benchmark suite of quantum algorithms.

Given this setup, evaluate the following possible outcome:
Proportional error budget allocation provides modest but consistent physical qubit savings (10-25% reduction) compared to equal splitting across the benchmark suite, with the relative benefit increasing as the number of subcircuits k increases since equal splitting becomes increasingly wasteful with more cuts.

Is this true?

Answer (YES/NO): NO